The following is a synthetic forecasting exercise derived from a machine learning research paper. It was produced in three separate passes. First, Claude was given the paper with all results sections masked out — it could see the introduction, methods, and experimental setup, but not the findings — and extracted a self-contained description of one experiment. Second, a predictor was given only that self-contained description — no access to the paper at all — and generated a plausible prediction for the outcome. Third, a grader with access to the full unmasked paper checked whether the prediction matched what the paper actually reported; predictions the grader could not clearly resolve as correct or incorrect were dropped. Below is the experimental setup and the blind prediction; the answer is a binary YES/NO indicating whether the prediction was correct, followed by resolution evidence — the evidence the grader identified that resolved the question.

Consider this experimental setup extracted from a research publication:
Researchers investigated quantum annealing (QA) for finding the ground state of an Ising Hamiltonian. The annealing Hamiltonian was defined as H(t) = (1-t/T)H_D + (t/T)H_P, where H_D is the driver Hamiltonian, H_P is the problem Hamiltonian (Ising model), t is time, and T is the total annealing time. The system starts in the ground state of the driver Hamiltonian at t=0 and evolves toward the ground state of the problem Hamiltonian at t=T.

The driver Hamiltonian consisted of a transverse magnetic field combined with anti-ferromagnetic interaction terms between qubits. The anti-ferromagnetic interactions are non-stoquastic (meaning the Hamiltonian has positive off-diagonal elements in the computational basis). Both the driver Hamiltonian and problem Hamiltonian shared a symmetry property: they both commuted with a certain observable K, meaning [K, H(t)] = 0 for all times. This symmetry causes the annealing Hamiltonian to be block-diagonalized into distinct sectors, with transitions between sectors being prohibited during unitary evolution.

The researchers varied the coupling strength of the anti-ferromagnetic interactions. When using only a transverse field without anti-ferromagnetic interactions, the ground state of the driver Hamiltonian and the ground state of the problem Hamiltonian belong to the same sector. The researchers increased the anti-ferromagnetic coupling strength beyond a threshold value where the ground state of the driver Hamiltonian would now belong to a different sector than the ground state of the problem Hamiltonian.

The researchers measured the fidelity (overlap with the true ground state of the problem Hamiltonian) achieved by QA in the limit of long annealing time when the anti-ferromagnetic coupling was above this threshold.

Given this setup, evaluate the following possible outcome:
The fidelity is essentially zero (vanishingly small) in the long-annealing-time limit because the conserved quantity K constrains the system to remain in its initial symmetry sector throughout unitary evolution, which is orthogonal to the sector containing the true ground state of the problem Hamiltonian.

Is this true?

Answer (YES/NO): YES